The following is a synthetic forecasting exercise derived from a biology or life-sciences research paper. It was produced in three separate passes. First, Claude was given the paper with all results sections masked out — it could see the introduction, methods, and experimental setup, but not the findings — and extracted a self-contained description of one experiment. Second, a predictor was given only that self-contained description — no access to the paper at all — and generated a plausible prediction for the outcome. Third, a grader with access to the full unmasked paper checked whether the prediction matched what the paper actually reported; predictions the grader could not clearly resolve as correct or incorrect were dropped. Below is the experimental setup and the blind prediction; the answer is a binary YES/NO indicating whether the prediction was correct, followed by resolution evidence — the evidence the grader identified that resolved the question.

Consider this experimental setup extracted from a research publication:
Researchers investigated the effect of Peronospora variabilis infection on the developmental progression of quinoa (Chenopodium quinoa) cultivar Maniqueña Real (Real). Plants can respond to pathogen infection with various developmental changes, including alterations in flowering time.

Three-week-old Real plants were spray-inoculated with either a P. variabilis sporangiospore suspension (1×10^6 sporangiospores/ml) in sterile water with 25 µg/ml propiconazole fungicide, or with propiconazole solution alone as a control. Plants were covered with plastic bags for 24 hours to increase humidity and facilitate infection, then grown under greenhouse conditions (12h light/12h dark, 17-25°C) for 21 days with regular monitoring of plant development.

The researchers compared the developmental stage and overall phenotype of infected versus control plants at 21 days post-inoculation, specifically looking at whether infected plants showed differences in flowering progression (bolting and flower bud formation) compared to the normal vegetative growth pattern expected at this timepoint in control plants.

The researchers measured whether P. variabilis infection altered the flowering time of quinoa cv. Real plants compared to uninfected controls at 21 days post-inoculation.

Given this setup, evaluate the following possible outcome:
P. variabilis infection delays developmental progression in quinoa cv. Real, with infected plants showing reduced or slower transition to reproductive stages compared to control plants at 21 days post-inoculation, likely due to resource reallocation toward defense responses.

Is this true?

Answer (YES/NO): NO